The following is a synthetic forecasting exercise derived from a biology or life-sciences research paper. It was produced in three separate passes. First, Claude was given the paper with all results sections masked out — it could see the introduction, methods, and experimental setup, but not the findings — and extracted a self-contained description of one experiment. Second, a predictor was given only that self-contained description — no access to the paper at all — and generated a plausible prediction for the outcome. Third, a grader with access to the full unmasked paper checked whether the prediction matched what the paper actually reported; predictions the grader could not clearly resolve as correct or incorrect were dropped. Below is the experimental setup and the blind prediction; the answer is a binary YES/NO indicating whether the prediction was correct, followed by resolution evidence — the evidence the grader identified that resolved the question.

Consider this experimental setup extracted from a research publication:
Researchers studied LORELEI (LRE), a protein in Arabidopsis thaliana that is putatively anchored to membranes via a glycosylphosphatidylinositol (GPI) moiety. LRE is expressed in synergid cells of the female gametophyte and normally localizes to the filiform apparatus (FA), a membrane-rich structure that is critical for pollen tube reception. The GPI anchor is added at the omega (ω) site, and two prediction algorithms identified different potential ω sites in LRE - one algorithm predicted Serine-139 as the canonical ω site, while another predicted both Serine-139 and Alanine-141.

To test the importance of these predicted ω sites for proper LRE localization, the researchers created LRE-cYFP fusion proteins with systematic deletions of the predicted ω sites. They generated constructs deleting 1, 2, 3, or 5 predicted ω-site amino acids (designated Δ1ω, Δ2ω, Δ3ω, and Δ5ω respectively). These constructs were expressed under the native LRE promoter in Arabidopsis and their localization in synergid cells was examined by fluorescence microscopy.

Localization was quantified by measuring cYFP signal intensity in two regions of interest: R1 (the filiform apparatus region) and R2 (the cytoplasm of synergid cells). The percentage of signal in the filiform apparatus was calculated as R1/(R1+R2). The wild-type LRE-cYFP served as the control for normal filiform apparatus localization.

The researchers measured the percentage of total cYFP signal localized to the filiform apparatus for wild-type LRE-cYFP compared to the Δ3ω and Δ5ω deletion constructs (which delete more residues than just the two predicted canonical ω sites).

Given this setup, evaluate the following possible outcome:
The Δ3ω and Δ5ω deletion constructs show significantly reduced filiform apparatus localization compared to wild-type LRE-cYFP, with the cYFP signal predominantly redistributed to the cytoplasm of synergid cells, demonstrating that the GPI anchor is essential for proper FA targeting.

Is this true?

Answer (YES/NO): NO